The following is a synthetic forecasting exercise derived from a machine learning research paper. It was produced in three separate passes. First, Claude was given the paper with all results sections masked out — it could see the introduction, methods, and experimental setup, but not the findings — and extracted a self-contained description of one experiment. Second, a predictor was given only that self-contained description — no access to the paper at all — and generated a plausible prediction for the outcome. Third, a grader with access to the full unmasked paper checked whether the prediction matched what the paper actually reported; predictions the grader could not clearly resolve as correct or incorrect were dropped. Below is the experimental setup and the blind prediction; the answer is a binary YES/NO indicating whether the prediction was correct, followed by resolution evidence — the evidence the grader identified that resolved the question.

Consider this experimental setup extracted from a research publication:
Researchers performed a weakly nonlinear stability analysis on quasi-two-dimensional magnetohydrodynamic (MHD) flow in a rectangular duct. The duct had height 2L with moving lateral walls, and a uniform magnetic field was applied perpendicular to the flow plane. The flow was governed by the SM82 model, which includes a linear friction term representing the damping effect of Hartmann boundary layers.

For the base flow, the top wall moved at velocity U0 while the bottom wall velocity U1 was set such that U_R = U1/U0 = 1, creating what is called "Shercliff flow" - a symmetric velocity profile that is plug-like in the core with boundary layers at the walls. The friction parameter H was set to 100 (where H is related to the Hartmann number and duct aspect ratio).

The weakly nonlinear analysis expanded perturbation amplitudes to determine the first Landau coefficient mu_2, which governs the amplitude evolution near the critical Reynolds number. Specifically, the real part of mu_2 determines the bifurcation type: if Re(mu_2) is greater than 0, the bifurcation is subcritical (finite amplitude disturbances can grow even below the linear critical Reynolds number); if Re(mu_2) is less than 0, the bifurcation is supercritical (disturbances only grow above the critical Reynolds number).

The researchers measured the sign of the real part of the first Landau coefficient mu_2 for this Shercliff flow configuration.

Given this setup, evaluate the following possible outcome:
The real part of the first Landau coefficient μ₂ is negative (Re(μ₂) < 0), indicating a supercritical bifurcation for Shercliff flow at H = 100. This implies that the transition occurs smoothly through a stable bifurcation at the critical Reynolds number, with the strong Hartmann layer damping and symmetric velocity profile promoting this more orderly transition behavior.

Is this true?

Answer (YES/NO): NO